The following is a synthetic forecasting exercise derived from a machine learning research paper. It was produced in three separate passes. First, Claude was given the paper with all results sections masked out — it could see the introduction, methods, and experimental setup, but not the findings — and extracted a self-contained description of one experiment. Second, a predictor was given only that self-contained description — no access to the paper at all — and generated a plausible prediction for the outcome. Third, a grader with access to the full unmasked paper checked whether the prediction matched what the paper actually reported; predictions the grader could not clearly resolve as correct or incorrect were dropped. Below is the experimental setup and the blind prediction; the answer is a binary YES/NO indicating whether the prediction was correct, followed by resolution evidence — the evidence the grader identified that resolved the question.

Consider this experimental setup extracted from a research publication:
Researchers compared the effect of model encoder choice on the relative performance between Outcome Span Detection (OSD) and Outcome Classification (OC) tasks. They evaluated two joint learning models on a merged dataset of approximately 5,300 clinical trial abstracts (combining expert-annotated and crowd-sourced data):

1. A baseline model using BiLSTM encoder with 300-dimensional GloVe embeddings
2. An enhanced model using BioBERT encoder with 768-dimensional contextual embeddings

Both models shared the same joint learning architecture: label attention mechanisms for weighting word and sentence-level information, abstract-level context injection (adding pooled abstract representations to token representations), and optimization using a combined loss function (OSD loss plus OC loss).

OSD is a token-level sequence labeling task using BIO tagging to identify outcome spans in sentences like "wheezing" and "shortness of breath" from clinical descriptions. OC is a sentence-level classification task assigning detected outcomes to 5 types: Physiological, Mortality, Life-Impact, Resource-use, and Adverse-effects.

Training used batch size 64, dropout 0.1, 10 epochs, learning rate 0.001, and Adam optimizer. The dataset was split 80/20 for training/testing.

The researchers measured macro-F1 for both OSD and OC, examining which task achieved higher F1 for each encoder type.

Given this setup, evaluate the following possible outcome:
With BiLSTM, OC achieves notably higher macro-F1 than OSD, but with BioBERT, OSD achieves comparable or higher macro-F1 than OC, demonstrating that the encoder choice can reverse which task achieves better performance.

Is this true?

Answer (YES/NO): NO